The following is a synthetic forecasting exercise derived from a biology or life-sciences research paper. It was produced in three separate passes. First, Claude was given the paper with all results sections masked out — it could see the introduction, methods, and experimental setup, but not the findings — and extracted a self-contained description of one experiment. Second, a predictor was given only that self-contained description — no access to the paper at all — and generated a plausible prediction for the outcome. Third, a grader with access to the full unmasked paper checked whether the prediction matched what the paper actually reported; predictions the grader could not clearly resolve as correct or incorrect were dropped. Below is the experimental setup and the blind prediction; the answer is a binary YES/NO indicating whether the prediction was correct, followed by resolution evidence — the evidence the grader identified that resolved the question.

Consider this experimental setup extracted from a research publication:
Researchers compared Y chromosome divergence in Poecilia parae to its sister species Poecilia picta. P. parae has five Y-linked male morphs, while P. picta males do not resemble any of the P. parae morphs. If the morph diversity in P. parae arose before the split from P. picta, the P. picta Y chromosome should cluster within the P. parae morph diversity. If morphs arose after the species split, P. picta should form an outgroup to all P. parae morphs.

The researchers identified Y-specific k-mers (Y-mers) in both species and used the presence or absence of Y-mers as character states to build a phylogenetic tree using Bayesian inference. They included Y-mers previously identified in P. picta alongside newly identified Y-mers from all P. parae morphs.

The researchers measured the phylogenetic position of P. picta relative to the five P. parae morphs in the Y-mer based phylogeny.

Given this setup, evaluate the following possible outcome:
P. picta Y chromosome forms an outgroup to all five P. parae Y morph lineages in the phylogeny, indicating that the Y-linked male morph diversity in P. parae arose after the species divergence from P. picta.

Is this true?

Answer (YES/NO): YES